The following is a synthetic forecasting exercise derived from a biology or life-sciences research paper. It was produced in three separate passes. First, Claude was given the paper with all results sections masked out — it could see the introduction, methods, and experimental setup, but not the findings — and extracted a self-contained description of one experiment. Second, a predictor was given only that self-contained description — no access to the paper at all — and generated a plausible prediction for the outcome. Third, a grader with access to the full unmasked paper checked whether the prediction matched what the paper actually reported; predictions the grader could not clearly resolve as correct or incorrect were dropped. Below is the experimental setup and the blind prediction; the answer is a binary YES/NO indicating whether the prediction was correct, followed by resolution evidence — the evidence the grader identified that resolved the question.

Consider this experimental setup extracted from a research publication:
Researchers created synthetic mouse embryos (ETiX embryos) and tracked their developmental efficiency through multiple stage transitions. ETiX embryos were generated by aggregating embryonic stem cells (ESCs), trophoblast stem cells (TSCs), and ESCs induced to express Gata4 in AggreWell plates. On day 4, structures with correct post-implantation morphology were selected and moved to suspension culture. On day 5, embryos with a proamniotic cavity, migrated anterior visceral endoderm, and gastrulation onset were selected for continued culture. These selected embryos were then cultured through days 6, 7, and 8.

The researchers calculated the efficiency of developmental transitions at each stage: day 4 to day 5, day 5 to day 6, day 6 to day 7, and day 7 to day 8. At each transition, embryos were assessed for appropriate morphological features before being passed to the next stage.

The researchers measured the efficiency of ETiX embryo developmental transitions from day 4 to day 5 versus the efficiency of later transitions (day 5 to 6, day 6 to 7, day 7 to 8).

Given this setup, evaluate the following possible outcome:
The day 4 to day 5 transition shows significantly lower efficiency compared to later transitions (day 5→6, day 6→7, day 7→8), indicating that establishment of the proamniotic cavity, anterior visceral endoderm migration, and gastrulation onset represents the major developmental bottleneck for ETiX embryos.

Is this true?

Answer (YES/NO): YES